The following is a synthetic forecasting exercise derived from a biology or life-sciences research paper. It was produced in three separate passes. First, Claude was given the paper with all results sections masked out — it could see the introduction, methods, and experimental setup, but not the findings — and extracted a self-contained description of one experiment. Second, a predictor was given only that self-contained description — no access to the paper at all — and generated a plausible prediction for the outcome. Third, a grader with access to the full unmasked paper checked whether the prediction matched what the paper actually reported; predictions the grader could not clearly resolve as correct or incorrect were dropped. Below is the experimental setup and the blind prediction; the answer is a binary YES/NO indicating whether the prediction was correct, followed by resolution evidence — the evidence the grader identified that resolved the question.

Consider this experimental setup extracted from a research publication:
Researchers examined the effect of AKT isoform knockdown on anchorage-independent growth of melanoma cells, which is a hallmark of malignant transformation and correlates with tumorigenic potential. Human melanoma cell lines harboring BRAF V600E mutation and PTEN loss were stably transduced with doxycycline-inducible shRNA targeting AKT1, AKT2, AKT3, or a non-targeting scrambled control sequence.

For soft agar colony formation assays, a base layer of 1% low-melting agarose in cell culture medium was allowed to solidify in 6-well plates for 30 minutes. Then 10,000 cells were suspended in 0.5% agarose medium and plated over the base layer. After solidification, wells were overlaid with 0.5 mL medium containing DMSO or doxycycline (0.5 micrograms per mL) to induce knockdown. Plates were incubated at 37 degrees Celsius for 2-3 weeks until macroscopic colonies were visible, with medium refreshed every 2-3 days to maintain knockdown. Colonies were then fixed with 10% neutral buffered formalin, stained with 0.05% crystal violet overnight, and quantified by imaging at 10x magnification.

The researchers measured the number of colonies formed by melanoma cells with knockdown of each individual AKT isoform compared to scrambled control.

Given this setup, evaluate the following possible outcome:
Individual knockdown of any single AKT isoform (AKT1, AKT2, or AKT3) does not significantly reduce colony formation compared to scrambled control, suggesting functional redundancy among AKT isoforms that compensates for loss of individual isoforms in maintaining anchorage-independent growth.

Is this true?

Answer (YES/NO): NO